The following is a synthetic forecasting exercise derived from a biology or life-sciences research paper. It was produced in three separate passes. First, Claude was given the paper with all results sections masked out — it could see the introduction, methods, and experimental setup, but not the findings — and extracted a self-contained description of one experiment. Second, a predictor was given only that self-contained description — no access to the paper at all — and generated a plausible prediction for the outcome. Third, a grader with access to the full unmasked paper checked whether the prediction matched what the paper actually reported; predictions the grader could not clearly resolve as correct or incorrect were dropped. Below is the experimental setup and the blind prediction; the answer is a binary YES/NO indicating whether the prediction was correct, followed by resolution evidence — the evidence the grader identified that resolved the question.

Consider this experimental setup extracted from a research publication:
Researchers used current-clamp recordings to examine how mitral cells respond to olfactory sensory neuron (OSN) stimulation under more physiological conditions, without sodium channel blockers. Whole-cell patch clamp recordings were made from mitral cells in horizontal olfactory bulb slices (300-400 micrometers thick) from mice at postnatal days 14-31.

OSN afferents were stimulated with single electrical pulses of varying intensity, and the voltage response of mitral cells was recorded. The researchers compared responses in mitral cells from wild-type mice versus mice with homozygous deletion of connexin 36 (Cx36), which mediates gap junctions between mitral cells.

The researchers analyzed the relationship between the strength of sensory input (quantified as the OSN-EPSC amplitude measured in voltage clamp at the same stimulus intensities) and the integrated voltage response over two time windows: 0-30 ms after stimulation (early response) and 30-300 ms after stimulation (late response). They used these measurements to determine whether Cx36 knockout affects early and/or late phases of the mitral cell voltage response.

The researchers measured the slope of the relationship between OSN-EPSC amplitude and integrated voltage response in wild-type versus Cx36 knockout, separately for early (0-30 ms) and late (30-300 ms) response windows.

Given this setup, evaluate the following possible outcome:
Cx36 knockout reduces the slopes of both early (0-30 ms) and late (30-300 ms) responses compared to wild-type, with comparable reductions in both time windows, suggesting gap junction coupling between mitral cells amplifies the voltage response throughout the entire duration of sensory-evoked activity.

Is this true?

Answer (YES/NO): YES